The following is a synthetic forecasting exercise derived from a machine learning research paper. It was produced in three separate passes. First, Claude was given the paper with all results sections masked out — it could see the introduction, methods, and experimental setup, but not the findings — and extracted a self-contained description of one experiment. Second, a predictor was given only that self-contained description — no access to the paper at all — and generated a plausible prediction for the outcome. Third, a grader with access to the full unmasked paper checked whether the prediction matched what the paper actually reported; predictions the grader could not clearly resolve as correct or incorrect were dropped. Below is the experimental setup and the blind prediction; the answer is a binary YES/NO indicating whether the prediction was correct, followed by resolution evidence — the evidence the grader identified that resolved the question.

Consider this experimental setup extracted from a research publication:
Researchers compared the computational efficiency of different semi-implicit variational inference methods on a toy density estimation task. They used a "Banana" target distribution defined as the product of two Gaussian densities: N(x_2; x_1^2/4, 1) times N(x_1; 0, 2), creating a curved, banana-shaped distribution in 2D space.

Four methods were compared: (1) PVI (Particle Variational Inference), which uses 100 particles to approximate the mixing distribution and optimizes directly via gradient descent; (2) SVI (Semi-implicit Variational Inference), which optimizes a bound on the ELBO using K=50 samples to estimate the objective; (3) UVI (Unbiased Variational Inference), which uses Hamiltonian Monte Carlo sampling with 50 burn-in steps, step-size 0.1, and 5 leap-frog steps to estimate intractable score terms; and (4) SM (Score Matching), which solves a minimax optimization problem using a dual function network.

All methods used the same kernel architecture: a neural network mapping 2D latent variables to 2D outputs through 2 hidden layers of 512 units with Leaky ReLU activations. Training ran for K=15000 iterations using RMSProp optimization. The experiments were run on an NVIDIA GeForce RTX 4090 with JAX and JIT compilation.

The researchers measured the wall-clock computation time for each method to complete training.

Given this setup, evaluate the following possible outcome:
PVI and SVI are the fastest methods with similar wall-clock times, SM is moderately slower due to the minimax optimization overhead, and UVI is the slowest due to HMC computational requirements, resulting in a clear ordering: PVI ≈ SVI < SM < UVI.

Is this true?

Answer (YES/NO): YES